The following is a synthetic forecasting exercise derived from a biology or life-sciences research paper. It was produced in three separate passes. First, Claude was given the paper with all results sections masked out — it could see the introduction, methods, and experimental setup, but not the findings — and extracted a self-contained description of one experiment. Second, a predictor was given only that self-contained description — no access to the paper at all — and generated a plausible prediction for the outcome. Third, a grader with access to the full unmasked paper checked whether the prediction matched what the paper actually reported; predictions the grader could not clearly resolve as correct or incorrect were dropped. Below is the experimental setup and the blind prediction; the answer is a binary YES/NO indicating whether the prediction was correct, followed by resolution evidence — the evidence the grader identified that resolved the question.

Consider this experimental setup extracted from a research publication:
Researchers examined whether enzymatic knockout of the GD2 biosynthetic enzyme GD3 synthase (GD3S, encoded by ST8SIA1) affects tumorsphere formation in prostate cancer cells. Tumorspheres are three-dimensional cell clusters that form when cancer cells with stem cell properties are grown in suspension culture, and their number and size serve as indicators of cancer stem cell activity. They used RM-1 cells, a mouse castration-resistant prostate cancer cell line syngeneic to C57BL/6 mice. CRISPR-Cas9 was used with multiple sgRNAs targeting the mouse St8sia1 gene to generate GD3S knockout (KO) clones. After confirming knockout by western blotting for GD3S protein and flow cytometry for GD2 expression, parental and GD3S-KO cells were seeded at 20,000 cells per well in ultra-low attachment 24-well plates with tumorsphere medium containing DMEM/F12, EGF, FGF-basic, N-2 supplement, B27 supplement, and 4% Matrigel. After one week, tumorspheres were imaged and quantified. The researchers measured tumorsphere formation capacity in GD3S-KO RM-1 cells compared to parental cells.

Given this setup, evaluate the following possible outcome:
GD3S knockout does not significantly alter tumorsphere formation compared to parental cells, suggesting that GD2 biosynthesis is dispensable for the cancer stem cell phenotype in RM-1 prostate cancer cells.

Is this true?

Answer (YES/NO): NO